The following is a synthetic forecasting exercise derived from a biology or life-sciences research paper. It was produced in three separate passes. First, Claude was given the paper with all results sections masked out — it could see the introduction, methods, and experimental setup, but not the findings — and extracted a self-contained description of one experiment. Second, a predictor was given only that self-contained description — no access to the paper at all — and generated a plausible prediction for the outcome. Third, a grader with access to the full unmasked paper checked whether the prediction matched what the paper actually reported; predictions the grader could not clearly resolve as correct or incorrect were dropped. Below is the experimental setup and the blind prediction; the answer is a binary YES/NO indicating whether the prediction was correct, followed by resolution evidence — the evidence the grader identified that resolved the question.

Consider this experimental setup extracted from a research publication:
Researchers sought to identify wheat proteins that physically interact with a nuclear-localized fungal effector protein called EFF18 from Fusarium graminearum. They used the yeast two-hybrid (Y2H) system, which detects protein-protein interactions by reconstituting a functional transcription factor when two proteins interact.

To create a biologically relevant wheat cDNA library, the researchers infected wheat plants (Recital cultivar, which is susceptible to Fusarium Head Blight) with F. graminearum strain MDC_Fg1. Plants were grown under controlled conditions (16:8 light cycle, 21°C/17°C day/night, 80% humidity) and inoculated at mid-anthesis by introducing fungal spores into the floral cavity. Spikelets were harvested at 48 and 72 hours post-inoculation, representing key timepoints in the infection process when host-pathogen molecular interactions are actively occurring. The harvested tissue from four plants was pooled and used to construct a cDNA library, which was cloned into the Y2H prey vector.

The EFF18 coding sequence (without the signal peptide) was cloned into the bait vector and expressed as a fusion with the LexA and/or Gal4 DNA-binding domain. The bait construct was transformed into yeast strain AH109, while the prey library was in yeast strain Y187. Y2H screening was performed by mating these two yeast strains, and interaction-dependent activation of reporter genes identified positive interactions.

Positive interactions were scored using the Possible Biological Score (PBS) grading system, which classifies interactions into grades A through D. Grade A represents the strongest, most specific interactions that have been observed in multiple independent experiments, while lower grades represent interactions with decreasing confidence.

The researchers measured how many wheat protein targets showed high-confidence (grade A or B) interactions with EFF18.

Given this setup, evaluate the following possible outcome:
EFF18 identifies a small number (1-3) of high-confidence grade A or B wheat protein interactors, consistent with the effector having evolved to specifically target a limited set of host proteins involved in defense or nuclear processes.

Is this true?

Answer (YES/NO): NO